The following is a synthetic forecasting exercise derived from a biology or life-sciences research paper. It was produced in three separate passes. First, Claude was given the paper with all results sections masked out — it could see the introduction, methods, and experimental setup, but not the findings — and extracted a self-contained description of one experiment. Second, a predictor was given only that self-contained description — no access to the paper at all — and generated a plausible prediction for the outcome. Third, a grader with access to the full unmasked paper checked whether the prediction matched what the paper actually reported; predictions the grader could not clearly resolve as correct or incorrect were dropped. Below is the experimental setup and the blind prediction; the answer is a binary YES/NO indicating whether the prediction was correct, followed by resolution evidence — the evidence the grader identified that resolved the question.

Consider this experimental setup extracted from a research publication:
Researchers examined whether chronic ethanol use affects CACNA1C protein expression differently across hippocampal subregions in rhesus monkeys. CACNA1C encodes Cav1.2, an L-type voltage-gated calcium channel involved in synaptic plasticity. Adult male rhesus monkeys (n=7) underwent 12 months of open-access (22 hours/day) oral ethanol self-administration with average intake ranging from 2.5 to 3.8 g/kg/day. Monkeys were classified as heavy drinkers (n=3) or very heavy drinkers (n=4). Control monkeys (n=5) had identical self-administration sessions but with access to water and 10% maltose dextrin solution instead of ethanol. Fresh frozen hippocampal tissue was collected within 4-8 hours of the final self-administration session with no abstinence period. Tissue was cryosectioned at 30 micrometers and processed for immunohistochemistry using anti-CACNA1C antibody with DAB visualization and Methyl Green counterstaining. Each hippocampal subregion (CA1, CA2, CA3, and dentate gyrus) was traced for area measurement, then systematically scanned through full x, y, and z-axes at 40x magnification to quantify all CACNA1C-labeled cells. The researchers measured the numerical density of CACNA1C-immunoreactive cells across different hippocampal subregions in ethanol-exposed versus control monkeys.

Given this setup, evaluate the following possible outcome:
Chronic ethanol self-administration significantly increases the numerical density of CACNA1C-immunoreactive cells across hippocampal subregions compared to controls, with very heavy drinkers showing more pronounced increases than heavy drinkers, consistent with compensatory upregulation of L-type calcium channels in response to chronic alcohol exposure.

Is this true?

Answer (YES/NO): NO